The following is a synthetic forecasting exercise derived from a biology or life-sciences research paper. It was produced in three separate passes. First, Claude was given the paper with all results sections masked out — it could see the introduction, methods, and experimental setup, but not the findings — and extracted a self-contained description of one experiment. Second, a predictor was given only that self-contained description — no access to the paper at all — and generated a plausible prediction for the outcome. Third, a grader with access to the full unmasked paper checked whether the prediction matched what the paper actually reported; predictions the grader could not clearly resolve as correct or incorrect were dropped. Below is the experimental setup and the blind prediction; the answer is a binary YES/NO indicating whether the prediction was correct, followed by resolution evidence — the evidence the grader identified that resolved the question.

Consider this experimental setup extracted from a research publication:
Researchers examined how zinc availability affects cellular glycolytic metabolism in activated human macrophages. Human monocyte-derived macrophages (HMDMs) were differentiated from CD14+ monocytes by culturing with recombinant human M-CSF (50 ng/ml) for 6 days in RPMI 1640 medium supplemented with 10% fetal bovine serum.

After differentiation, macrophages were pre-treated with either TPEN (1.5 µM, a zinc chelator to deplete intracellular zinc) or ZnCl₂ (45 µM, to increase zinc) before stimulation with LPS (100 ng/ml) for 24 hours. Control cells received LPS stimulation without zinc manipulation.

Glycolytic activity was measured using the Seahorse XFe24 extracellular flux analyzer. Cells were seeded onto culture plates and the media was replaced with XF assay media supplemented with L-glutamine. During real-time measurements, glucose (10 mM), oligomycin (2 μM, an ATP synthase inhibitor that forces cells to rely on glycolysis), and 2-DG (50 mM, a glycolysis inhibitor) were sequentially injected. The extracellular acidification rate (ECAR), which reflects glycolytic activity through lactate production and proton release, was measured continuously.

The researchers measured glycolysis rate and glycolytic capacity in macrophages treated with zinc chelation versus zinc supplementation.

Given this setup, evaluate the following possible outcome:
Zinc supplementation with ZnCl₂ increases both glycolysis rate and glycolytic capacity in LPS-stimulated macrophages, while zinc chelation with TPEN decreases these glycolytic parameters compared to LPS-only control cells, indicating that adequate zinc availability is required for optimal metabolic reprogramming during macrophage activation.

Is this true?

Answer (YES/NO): YES